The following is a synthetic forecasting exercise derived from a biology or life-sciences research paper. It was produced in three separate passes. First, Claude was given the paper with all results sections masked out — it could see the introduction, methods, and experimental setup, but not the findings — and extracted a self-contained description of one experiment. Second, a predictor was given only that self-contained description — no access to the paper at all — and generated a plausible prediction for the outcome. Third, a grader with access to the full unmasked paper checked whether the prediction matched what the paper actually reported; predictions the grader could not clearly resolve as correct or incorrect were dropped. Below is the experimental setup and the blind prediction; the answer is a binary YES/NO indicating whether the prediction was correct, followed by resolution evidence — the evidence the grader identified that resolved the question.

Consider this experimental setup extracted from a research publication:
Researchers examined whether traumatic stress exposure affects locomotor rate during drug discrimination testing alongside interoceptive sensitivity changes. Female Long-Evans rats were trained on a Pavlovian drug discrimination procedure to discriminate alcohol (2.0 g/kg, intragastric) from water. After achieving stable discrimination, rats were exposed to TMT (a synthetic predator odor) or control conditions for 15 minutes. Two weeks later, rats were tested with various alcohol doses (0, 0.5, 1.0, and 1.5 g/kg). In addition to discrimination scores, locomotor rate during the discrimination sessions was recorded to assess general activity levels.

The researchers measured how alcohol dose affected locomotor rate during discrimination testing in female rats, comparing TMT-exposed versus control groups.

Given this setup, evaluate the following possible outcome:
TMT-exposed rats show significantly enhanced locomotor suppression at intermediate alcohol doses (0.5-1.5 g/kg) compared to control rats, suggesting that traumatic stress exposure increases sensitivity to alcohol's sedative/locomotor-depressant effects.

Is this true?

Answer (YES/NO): NO